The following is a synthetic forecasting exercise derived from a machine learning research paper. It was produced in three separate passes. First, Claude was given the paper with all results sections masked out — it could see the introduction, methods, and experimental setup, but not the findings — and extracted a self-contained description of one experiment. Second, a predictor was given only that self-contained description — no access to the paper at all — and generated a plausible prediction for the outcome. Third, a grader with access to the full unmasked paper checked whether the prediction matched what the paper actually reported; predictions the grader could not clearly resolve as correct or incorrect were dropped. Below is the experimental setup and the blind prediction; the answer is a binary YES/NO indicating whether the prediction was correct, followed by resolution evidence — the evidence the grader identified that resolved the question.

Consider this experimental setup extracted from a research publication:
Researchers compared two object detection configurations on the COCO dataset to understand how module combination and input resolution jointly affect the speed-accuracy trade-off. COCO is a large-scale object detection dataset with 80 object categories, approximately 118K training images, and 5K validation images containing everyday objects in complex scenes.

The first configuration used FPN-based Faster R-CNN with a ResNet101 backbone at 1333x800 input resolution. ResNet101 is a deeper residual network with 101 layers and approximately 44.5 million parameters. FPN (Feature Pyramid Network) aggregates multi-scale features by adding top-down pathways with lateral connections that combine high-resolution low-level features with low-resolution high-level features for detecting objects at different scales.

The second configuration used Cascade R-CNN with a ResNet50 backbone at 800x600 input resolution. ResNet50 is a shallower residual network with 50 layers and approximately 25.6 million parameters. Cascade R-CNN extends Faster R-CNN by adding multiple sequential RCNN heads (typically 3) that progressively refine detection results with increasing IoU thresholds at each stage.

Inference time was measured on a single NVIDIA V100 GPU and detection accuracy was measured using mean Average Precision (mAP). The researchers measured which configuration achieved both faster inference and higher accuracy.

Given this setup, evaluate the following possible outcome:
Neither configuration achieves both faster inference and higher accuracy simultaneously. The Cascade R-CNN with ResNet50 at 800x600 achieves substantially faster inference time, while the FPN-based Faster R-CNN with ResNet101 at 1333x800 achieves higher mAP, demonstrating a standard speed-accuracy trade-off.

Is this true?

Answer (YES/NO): NO